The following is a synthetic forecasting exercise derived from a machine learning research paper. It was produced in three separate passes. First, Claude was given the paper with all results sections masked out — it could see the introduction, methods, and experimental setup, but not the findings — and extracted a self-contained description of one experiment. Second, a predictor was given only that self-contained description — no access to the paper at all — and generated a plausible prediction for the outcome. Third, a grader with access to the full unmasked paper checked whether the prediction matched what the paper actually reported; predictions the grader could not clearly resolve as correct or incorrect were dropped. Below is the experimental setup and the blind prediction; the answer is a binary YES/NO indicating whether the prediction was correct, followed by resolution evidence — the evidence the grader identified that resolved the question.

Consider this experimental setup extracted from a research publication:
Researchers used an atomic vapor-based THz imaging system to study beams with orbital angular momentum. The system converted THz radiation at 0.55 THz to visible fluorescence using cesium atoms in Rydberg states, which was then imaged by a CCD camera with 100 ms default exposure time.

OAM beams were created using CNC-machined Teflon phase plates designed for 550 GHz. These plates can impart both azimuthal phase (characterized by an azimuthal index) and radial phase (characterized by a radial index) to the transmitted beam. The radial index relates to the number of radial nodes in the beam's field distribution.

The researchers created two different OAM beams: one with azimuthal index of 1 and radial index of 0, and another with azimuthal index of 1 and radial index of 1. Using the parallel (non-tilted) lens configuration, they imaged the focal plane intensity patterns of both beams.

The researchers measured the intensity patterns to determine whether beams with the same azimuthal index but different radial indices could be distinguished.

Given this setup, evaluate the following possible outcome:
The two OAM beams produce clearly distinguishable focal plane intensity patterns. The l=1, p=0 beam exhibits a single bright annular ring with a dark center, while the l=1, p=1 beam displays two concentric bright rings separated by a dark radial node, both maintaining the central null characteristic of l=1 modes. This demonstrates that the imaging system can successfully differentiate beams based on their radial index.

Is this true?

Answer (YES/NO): YES